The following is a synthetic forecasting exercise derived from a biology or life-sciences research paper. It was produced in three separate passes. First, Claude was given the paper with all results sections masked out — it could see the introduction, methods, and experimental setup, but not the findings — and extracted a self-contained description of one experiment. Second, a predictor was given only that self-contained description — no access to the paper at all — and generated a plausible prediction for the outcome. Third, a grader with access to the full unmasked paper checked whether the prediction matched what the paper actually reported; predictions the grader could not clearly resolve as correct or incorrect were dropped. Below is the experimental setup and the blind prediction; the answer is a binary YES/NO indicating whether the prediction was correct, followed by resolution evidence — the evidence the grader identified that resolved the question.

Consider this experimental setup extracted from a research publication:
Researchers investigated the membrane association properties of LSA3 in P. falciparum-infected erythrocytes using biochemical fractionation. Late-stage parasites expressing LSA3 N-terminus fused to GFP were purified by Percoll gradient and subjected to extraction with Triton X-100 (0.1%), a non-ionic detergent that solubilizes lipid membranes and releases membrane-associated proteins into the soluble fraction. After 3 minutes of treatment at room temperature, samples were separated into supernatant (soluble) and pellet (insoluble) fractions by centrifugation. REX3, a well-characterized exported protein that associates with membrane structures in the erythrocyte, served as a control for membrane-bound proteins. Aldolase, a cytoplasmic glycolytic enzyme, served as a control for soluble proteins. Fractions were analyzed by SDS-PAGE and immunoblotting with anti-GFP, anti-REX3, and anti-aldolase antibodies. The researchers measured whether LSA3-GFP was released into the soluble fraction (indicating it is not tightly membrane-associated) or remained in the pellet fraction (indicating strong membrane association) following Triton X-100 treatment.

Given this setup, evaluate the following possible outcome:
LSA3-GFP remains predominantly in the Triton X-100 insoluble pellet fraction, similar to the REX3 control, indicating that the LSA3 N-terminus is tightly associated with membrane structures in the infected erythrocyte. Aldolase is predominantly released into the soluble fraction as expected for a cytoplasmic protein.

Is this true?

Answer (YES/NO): NO